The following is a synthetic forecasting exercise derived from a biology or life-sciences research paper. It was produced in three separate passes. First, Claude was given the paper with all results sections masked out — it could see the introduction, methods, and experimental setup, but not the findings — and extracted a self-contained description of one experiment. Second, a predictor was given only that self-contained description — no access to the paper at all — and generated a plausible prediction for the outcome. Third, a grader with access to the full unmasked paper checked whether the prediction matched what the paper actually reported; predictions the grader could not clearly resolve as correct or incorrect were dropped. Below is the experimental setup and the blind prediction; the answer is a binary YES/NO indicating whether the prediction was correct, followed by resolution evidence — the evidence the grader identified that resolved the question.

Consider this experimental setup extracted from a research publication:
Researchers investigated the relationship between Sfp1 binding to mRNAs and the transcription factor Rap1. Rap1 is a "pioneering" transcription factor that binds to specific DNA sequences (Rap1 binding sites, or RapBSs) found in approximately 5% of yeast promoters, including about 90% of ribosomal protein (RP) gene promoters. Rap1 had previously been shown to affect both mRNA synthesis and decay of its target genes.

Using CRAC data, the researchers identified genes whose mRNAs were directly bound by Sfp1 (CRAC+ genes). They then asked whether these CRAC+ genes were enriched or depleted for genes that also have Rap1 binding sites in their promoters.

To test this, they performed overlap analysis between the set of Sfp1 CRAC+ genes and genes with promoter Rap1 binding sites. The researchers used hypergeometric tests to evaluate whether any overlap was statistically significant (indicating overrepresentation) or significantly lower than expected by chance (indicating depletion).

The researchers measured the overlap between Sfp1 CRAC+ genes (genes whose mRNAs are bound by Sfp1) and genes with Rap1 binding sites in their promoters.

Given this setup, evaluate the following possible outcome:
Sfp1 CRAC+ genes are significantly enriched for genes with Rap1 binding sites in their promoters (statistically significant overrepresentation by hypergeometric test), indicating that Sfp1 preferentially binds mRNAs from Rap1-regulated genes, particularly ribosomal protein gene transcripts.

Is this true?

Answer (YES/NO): YES